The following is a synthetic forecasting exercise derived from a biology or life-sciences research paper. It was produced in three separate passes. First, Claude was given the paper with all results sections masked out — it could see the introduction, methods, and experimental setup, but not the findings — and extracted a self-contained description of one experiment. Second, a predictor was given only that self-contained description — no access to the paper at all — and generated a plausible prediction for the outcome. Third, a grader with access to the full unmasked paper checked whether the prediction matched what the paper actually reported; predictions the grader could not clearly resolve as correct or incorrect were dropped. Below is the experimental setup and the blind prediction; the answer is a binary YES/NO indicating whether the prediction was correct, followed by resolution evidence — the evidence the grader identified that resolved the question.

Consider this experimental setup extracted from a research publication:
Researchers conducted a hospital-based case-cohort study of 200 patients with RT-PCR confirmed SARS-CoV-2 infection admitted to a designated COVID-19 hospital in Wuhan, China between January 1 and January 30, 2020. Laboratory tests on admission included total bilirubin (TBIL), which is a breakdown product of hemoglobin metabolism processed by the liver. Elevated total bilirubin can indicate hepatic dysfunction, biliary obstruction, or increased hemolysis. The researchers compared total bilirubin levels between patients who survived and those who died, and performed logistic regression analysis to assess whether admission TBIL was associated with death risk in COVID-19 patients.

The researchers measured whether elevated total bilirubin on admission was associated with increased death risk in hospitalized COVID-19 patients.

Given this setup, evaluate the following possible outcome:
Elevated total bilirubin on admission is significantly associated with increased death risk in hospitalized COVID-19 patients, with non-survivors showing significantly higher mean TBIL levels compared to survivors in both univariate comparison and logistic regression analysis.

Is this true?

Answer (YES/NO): NO